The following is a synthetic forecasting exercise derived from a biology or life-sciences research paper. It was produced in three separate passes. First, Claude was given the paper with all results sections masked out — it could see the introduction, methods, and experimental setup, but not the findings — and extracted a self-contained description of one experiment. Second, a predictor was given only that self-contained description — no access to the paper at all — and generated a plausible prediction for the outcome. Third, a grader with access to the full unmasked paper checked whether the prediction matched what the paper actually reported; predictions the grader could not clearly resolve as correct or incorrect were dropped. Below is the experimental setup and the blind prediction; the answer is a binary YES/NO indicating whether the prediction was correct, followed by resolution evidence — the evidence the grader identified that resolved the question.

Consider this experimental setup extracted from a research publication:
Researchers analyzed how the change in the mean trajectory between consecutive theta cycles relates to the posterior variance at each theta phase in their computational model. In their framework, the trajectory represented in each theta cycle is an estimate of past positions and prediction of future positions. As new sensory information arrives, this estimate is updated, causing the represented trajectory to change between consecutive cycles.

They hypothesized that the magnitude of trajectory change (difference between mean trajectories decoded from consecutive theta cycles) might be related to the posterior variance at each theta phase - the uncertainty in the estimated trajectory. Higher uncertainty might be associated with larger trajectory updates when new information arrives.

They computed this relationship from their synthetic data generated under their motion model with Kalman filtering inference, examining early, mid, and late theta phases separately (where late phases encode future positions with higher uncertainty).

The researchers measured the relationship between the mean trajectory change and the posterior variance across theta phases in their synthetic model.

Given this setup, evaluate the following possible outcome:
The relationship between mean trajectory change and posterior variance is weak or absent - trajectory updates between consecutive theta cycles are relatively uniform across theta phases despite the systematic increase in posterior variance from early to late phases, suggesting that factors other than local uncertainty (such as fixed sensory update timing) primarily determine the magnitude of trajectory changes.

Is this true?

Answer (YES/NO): NO